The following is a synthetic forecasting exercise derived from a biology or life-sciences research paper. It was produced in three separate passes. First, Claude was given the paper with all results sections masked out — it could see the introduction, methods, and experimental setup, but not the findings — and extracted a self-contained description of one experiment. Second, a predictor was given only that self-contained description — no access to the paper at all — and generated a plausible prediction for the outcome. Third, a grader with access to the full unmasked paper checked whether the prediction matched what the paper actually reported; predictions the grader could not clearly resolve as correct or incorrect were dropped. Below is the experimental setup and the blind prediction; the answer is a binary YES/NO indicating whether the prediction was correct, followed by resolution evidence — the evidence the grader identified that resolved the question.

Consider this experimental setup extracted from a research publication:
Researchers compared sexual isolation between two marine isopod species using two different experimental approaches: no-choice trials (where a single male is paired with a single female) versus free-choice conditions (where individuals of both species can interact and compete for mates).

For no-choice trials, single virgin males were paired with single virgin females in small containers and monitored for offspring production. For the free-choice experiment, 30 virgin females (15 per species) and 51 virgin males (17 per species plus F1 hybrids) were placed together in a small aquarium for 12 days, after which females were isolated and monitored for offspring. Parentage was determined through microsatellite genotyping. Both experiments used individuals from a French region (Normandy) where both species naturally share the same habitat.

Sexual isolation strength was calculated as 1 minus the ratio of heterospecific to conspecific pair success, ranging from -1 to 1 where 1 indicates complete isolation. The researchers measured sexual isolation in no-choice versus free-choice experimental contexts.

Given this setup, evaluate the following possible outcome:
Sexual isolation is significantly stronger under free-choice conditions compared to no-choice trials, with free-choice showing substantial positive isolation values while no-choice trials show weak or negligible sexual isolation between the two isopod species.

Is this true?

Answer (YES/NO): NO